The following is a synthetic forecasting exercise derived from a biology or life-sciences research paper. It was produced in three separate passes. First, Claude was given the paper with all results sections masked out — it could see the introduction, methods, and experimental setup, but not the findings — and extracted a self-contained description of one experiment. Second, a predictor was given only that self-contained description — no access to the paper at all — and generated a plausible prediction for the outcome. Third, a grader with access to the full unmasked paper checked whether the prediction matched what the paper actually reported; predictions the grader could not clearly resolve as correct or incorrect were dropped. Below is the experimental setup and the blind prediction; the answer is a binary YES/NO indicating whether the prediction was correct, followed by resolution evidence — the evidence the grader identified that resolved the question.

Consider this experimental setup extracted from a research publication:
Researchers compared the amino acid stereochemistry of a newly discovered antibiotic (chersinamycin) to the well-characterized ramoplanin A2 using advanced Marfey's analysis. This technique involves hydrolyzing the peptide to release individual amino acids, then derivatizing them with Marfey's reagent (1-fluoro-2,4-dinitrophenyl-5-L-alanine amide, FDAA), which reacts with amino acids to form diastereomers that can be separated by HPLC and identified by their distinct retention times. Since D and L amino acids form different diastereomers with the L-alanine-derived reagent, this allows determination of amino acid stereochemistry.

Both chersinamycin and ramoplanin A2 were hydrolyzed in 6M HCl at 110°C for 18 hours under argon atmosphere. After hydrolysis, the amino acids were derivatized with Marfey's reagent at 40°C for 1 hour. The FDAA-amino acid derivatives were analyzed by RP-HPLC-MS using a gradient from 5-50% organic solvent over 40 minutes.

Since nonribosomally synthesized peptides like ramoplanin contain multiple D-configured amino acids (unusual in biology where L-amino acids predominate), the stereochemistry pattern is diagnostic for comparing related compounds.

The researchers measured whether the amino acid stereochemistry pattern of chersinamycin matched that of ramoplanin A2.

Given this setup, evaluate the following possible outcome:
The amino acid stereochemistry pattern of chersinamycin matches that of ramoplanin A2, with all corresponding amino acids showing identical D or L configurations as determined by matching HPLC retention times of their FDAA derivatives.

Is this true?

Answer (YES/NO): NO